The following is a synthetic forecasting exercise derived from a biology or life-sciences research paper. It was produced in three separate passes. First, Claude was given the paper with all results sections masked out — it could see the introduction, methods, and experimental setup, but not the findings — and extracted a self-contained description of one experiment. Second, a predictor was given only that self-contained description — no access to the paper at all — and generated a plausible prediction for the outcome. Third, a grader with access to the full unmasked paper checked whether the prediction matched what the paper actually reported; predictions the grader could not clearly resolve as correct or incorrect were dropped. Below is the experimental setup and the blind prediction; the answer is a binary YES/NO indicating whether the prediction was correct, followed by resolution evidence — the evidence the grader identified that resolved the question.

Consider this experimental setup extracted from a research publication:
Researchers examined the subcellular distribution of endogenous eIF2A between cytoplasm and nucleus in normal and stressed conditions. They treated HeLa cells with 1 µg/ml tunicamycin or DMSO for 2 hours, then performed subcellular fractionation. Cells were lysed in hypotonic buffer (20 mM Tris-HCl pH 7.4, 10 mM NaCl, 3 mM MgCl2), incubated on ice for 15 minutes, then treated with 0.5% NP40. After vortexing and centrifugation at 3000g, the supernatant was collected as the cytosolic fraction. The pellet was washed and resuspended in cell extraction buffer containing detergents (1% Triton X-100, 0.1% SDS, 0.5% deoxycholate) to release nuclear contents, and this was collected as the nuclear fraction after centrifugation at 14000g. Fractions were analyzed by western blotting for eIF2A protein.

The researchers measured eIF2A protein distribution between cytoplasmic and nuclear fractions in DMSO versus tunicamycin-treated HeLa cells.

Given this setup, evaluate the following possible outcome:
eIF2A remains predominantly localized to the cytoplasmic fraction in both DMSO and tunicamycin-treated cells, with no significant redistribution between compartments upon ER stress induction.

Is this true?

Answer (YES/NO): YES